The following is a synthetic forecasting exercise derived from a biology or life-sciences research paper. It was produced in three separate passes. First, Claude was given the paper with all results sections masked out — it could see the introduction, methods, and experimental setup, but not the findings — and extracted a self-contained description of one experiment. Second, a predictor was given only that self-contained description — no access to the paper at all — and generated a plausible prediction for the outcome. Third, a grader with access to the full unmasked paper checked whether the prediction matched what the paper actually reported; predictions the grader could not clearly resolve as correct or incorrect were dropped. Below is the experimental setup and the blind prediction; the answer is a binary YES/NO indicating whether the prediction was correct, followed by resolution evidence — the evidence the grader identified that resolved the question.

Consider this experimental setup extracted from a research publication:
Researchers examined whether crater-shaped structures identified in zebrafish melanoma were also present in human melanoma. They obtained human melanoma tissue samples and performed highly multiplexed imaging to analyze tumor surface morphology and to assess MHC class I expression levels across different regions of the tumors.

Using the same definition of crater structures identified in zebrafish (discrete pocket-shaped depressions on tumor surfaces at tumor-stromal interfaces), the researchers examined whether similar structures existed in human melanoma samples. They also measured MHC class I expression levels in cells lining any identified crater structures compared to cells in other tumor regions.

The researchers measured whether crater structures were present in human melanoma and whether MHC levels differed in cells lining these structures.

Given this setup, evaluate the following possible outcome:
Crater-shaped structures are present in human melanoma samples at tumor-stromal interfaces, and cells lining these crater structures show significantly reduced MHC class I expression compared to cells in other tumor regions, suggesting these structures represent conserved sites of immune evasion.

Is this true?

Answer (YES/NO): NO